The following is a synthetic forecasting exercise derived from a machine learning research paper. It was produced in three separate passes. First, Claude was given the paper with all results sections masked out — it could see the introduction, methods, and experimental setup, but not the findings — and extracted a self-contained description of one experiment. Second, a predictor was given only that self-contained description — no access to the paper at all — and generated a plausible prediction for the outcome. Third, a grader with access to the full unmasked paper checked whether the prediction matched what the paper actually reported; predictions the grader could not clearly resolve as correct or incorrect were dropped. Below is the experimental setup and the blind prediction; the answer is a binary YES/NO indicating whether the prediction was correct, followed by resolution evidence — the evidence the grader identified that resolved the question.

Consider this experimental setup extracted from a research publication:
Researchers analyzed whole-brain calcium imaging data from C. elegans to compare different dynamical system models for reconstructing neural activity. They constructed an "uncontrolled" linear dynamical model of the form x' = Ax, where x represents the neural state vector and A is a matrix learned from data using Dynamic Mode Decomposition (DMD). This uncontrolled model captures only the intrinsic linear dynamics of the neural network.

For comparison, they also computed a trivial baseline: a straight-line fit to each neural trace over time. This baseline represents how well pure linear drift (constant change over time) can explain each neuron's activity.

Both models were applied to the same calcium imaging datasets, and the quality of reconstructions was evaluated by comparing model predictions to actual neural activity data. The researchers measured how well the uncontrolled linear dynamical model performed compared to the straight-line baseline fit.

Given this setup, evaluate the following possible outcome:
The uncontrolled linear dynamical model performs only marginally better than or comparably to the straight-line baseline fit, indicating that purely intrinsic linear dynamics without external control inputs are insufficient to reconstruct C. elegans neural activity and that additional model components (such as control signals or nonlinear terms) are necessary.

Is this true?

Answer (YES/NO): NO